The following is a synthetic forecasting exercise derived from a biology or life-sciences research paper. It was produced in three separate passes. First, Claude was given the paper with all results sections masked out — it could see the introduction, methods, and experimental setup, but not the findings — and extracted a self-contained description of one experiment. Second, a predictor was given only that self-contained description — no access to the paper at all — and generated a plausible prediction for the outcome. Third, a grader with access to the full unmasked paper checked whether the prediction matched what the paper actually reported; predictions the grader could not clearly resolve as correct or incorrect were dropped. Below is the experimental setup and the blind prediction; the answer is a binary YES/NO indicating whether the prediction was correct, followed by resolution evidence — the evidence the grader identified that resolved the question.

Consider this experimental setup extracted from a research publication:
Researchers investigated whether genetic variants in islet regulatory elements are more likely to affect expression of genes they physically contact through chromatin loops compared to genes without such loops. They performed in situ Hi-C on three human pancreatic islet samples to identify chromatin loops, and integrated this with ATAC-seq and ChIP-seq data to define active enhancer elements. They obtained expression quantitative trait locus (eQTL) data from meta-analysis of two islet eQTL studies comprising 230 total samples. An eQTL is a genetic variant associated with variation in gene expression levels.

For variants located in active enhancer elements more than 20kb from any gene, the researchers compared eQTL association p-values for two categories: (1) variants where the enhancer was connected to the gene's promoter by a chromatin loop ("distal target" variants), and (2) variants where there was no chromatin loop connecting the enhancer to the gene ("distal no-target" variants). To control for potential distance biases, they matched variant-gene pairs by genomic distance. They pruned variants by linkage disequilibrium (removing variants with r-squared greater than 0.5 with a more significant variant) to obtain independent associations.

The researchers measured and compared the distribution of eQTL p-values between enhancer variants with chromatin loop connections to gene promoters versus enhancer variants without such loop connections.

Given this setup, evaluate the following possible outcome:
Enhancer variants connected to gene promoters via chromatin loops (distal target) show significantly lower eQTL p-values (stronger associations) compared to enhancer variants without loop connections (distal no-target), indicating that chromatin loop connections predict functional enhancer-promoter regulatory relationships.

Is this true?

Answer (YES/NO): YES